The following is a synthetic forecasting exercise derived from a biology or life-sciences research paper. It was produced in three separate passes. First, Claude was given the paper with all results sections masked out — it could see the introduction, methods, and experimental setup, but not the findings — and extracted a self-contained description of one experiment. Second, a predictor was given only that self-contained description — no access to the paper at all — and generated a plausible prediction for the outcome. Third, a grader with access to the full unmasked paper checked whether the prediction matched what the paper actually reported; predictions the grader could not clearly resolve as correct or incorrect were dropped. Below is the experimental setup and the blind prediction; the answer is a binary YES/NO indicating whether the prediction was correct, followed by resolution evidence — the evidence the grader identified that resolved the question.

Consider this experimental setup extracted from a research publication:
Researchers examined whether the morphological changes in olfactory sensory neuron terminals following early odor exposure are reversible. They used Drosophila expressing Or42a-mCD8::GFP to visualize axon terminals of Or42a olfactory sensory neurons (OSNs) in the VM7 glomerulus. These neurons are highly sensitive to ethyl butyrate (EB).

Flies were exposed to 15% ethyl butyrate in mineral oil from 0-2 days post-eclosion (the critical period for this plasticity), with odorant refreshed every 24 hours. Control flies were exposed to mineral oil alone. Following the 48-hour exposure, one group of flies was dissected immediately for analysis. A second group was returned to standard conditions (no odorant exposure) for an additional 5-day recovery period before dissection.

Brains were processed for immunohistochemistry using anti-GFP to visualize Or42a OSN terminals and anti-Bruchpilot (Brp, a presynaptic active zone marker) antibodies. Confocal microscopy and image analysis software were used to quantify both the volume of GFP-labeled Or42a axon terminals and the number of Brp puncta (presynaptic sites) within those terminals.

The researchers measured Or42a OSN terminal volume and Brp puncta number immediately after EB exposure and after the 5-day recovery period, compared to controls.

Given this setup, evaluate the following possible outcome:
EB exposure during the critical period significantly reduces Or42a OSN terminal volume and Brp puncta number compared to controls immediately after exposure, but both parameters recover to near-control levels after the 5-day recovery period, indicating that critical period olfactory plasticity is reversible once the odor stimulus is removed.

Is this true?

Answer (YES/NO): NO